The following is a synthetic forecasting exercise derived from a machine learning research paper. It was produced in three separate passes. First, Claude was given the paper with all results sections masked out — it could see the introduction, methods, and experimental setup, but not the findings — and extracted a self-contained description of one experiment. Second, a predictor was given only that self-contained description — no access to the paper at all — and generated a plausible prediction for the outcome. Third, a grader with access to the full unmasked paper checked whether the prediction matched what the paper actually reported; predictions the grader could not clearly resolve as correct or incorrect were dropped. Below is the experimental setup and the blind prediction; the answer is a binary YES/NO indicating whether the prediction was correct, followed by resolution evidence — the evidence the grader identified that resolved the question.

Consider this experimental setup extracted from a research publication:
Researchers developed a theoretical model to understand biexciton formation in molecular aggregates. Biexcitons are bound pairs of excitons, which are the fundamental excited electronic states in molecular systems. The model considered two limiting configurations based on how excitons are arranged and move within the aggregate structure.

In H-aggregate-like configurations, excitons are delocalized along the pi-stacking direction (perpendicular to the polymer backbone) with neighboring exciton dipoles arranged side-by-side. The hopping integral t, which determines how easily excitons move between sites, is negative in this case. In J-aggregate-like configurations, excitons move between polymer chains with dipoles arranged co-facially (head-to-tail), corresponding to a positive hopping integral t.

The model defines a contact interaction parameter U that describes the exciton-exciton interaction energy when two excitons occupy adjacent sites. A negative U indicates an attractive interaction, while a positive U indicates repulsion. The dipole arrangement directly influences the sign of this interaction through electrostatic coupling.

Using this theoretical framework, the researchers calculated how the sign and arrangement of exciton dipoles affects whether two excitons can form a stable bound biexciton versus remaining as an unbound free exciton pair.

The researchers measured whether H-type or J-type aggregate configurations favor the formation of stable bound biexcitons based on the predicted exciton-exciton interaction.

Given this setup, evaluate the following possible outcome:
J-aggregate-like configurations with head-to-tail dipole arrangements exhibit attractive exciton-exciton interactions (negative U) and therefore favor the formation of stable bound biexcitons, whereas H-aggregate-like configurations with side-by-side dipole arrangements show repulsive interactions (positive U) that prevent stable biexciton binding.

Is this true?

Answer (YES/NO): NO